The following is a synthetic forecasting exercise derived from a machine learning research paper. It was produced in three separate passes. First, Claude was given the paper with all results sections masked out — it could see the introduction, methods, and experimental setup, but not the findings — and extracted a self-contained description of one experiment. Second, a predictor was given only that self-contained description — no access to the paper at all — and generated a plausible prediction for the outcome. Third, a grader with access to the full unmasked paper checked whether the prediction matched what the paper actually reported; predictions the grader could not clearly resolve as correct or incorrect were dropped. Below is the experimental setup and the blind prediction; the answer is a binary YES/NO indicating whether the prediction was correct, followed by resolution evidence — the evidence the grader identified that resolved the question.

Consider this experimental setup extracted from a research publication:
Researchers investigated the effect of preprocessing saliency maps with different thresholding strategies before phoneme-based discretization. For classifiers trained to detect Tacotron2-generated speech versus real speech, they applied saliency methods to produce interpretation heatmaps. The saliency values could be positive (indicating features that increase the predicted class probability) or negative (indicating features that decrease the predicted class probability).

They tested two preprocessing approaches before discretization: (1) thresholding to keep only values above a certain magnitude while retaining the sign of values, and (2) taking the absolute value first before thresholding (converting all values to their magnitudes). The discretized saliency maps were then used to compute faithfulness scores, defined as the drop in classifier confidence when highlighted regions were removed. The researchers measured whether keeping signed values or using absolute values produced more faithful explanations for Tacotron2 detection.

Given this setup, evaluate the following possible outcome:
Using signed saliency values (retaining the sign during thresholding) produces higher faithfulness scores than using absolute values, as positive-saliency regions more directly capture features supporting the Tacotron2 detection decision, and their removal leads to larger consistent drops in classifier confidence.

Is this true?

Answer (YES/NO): YES